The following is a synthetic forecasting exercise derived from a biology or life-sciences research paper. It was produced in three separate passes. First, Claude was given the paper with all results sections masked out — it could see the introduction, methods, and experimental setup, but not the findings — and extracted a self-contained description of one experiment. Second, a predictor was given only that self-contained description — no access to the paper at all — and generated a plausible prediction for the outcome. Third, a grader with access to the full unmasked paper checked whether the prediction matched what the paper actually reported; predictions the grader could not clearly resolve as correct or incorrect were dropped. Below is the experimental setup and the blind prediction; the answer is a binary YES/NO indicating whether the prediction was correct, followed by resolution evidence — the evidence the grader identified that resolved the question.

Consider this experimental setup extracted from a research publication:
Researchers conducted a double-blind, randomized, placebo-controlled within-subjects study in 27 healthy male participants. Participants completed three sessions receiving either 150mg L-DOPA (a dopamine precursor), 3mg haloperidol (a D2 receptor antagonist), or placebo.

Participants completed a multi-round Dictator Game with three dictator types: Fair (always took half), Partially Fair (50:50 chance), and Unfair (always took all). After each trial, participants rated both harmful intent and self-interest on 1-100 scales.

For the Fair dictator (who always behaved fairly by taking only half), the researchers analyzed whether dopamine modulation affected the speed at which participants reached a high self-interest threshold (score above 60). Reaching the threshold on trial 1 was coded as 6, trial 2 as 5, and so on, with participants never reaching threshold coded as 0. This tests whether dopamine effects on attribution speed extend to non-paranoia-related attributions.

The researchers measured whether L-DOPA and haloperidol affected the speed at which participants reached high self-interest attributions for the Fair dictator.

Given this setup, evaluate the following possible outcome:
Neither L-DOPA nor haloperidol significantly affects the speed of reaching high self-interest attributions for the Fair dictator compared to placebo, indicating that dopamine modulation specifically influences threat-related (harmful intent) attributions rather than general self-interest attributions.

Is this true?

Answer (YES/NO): YES